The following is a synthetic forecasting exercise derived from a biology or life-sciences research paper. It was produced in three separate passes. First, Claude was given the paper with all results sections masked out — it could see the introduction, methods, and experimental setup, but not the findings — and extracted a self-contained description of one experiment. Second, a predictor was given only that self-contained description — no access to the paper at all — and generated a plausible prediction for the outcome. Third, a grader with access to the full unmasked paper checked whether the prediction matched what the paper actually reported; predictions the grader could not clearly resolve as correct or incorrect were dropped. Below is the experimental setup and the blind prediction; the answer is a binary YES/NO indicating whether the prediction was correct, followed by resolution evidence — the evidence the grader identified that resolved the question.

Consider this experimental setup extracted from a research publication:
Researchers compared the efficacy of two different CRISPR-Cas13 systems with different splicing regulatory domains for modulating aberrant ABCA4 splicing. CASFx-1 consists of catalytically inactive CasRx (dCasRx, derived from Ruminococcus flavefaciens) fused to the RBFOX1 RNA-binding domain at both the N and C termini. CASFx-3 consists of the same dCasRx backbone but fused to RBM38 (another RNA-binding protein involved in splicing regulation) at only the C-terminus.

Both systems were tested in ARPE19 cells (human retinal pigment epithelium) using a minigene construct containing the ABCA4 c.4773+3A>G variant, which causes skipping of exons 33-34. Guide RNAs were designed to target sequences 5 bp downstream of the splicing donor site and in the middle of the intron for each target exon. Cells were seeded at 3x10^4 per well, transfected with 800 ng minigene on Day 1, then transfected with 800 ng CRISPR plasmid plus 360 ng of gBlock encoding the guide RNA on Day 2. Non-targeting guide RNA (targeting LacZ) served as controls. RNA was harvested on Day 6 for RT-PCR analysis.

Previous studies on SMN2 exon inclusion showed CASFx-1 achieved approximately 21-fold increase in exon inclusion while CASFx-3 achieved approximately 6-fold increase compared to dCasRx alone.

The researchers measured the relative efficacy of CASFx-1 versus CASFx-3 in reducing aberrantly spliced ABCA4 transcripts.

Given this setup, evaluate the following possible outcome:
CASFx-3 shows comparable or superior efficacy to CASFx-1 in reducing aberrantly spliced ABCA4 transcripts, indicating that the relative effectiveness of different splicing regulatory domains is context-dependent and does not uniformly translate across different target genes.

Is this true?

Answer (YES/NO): YES